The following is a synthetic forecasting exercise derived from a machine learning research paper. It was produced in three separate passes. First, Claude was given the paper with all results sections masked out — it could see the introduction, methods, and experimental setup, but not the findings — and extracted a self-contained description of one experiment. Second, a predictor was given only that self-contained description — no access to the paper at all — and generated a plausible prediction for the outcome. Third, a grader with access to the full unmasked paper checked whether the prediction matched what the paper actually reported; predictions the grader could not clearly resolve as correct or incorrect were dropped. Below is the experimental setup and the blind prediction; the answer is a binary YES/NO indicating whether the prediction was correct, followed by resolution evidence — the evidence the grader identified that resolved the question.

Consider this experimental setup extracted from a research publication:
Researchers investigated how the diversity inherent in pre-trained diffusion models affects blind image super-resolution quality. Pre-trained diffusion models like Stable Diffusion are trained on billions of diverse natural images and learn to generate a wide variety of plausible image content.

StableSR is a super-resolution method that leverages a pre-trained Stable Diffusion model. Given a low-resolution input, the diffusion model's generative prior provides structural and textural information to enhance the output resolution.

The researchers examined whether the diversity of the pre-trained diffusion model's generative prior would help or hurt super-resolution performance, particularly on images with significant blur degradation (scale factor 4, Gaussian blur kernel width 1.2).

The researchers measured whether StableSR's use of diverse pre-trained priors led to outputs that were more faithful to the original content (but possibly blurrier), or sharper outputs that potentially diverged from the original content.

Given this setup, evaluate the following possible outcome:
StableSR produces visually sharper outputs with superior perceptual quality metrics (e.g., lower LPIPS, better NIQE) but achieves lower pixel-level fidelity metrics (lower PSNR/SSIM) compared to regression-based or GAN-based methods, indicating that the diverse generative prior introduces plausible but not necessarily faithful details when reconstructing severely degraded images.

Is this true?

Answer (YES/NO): NO